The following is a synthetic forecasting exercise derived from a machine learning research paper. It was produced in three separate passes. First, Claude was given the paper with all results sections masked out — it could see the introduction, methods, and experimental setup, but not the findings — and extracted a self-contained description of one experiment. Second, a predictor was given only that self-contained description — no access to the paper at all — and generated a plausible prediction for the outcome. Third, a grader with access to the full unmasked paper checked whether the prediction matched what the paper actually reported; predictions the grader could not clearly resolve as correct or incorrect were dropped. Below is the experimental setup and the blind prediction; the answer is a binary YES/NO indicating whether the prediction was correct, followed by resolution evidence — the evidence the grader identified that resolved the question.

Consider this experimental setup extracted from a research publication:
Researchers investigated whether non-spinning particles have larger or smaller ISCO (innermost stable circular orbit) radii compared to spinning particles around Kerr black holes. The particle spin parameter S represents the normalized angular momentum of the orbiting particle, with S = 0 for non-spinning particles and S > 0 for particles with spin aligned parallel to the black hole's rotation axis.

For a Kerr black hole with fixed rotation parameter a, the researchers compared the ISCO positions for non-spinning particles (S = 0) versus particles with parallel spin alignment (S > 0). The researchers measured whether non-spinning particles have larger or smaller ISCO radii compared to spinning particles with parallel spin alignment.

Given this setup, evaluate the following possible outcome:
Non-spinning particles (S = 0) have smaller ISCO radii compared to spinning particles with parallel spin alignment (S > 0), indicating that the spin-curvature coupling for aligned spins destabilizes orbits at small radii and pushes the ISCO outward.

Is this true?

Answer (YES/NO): NO